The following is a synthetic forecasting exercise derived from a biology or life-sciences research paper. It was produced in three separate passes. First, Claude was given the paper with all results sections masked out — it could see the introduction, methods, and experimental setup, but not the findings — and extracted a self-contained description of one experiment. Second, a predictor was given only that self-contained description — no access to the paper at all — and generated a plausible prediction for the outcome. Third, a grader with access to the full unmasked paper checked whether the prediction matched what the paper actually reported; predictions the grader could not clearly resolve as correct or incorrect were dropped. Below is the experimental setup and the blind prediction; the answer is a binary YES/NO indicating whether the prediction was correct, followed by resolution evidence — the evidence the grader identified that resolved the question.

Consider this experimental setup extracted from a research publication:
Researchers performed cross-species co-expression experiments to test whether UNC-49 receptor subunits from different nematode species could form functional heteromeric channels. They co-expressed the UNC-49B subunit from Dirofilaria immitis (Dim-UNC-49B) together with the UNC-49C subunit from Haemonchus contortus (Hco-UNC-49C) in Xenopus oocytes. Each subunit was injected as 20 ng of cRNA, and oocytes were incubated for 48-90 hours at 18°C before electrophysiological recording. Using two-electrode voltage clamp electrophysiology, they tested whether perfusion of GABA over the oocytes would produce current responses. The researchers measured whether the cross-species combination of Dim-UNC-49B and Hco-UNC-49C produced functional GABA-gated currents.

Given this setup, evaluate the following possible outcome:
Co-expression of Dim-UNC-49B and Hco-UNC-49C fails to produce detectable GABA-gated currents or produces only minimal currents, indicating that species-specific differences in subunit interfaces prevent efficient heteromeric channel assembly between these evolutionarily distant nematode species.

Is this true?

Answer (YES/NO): NO